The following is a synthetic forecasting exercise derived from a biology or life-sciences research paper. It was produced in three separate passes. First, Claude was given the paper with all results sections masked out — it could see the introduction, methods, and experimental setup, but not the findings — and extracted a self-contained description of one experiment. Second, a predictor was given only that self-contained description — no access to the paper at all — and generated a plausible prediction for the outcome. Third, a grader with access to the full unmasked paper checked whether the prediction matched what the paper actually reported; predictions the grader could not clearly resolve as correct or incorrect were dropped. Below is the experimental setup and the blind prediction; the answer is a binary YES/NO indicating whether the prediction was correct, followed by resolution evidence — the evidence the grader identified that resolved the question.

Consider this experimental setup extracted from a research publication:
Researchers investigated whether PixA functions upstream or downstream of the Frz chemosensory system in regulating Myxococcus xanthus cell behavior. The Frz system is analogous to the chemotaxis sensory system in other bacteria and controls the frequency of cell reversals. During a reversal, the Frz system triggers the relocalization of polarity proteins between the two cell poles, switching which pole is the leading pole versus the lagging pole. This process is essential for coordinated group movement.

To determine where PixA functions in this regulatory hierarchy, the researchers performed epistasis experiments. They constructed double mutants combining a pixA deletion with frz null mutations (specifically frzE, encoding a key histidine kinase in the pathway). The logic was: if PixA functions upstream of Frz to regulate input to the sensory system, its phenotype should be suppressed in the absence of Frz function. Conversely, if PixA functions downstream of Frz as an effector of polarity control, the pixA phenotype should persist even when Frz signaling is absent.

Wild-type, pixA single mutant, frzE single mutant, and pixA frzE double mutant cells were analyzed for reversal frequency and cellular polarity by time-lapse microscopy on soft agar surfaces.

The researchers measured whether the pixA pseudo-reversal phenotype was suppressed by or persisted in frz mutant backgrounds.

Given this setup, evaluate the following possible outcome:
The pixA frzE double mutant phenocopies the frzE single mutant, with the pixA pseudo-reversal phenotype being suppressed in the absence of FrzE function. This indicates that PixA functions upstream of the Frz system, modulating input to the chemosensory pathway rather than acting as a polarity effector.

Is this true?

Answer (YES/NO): NO